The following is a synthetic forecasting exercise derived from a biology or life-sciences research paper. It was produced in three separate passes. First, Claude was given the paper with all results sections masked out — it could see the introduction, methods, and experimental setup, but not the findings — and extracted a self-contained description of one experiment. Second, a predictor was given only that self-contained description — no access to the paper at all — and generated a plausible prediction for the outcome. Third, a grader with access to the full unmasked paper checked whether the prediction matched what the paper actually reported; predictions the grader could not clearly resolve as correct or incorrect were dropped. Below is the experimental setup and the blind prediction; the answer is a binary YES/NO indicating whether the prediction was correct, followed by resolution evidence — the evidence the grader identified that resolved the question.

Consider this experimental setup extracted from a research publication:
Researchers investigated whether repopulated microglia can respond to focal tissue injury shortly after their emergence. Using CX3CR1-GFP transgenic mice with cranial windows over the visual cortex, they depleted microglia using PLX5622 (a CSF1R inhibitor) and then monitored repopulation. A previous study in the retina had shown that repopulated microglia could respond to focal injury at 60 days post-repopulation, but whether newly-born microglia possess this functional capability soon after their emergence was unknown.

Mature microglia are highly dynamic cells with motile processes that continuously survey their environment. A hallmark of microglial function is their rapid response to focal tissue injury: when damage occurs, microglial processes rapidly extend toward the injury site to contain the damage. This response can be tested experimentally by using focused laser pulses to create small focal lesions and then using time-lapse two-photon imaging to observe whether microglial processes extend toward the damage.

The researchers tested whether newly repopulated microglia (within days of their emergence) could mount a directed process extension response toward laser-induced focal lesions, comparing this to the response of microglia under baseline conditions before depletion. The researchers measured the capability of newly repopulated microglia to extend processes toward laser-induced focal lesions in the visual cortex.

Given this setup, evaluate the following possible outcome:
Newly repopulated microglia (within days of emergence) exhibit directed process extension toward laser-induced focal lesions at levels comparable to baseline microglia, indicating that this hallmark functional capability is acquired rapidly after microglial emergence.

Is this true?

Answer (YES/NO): YES